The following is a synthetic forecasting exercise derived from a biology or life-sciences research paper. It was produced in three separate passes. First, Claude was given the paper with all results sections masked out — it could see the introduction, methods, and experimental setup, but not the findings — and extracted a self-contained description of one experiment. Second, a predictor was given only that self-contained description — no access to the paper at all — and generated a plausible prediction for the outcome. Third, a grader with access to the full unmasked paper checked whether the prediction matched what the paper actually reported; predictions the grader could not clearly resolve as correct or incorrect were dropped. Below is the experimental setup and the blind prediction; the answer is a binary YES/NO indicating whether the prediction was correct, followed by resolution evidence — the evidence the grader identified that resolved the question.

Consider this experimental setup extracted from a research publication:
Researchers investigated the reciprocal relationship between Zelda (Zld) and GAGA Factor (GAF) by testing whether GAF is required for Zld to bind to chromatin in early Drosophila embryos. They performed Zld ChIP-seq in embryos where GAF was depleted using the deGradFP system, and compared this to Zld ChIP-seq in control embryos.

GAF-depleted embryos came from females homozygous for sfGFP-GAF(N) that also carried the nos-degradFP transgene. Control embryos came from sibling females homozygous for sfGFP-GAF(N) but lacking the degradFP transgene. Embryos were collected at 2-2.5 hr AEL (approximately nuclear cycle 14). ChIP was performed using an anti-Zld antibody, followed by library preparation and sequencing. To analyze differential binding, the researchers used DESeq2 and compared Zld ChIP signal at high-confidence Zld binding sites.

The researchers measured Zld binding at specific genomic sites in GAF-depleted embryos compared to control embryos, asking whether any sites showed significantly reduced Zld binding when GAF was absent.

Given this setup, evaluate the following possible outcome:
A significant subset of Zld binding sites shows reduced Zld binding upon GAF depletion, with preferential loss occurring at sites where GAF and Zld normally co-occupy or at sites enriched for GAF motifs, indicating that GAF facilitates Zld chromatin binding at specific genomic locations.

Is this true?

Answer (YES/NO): NO